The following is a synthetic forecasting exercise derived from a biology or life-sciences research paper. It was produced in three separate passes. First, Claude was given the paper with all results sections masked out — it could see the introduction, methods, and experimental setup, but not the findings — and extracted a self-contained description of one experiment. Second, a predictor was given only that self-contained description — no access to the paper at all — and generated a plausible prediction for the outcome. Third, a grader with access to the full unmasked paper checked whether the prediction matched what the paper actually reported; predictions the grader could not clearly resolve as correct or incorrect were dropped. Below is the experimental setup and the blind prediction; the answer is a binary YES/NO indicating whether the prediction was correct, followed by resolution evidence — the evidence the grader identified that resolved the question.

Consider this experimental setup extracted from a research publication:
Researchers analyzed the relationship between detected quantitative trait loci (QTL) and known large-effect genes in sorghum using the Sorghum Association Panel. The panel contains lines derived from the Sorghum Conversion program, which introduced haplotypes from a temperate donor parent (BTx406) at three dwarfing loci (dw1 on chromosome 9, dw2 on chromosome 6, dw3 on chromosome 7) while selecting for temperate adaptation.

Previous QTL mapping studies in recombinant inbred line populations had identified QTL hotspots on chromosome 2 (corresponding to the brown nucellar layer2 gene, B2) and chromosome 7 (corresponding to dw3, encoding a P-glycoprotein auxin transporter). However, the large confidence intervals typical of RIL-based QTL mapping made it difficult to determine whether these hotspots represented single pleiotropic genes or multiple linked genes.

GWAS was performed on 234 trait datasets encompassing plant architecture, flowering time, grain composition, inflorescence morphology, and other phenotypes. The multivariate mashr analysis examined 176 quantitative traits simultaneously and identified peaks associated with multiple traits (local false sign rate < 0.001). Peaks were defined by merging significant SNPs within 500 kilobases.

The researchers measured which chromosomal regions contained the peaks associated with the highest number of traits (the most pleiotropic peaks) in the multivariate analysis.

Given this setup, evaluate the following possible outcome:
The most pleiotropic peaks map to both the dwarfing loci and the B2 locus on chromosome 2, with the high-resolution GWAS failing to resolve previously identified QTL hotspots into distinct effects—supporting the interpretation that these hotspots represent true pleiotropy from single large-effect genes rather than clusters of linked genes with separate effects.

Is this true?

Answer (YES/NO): NO